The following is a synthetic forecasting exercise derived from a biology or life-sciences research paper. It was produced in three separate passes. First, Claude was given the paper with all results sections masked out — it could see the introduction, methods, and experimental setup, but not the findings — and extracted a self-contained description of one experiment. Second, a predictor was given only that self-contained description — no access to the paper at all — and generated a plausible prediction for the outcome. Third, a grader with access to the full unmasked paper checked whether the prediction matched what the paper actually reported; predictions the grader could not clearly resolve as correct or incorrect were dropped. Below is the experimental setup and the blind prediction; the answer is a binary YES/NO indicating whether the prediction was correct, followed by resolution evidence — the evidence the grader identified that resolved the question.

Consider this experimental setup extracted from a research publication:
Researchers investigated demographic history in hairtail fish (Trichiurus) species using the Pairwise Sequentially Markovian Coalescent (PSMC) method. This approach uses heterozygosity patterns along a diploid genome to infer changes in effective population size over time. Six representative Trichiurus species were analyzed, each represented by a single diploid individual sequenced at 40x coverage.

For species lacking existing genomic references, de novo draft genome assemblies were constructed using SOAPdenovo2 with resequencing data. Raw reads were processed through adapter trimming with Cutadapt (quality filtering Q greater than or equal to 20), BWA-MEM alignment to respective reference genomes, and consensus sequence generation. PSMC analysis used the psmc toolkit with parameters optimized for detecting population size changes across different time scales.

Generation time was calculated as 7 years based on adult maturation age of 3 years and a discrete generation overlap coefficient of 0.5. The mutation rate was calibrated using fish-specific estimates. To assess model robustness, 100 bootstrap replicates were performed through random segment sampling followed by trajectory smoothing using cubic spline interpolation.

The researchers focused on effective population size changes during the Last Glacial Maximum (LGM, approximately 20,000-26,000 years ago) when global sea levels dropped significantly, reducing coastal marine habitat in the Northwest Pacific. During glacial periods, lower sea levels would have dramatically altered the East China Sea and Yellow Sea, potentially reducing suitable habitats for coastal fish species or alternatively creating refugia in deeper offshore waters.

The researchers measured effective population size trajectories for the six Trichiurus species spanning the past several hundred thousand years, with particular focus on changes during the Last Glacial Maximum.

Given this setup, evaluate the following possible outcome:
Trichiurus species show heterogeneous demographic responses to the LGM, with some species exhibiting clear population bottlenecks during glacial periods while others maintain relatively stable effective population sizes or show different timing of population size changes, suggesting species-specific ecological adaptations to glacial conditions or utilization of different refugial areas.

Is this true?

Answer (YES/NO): YES